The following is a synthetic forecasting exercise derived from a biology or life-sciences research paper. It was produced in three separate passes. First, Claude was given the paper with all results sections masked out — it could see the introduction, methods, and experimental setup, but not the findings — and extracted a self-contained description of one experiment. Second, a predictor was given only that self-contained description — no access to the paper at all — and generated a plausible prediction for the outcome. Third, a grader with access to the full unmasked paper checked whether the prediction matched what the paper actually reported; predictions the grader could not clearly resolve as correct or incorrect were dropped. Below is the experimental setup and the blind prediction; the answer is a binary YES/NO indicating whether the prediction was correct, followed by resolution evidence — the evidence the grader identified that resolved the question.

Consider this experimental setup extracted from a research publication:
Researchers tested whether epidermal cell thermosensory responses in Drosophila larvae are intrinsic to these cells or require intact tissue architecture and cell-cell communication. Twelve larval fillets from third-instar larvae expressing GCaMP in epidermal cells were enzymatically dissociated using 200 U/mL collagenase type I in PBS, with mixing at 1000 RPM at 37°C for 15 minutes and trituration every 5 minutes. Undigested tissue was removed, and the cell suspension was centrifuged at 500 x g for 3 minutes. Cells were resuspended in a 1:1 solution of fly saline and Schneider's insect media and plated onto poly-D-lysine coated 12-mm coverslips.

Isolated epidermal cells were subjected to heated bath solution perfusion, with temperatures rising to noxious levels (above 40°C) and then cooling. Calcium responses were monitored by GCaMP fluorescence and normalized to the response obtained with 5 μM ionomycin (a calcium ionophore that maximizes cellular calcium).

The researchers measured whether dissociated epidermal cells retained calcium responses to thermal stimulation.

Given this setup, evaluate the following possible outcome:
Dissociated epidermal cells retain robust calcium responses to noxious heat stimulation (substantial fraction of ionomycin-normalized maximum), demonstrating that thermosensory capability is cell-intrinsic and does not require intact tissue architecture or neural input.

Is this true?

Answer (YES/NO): NO